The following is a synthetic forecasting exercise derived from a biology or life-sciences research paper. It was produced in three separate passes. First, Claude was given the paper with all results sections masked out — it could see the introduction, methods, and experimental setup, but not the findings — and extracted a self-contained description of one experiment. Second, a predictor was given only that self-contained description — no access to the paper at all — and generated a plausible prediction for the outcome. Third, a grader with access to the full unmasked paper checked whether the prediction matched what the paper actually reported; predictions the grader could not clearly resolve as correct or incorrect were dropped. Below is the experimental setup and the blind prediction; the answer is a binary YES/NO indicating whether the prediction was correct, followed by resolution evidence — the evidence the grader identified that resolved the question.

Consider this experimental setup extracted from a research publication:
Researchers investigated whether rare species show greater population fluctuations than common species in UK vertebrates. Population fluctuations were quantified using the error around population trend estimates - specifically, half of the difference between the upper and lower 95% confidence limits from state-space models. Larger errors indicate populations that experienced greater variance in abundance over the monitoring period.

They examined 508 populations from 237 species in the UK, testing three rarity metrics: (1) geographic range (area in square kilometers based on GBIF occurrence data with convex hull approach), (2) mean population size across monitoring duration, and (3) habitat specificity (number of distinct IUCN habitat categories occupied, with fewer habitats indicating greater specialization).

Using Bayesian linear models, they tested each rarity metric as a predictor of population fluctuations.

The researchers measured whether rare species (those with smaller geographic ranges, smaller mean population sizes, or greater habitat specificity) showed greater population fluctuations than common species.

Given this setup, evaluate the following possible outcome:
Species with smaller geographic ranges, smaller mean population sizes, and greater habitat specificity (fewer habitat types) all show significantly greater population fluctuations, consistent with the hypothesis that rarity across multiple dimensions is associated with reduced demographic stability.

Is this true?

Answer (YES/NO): NO